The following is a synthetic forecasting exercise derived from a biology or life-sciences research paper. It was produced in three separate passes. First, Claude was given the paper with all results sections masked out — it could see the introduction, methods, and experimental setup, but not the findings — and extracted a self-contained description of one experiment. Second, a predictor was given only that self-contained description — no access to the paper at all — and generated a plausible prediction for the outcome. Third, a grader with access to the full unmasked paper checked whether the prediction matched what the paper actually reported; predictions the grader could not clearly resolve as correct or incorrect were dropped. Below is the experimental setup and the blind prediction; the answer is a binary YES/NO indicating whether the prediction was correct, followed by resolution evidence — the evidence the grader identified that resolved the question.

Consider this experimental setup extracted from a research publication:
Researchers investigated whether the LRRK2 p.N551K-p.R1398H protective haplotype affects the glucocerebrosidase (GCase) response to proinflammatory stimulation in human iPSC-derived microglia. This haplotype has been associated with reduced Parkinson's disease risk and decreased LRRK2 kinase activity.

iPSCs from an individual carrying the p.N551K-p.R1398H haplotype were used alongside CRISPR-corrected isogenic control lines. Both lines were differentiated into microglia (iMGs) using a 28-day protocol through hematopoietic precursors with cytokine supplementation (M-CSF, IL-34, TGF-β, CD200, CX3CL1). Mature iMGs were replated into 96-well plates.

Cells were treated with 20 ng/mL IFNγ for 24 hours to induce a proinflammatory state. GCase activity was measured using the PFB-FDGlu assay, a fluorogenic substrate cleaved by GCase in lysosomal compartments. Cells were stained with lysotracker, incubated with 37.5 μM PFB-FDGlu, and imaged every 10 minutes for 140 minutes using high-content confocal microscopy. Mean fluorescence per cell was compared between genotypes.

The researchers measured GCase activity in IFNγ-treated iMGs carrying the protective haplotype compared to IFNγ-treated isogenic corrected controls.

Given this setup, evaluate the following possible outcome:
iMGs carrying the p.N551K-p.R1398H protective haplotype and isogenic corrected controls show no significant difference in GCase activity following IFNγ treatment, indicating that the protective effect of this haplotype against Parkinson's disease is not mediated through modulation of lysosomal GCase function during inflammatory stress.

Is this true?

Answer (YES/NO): NO